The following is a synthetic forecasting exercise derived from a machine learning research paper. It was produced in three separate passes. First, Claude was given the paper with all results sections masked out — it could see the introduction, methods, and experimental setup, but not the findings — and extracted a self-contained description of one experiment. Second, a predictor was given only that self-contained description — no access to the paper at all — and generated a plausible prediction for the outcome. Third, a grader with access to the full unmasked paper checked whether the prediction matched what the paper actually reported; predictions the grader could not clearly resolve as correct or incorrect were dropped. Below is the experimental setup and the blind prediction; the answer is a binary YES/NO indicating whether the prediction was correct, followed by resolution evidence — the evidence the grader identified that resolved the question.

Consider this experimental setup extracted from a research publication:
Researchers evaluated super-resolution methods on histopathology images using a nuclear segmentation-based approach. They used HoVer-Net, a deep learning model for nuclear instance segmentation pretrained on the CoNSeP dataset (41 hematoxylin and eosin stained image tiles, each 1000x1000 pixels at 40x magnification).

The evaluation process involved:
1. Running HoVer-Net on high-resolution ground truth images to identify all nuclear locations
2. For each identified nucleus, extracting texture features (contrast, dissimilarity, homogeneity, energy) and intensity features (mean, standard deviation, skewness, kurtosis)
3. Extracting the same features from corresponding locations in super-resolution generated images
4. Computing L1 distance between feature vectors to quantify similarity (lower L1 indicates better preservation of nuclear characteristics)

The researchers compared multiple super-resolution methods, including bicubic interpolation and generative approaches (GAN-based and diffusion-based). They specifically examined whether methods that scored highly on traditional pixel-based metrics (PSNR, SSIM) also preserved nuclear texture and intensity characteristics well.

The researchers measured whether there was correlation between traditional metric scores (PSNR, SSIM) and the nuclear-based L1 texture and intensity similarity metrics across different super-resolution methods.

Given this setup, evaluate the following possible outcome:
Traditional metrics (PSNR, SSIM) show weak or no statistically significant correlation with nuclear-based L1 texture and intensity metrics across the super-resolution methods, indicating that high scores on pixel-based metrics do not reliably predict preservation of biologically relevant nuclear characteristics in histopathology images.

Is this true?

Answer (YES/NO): YES